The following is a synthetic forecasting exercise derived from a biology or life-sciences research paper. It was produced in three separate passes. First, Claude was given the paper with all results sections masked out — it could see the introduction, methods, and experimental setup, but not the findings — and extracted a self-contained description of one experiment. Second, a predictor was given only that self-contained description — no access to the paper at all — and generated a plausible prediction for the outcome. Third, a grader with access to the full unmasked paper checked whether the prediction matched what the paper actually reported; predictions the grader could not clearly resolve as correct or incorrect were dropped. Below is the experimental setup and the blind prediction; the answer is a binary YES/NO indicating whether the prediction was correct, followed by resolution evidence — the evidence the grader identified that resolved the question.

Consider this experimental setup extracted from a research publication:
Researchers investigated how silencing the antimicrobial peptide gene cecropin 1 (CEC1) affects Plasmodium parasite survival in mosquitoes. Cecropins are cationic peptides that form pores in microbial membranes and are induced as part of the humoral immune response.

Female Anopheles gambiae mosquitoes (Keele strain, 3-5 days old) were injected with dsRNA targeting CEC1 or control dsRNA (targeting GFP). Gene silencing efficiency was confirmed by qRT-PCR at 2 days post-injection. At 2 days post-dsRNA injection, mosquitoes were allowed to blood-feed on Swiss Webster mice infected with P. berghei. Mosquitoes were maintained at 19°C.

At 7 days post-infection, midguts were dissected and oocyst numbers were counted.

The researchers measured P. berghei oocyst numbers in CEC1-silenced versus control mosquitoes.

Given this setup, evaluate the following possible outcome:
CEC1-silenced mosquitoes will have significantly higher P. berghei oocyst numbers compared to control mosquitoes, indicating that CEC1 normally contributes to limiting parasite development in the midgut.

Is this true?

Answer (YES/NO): NO